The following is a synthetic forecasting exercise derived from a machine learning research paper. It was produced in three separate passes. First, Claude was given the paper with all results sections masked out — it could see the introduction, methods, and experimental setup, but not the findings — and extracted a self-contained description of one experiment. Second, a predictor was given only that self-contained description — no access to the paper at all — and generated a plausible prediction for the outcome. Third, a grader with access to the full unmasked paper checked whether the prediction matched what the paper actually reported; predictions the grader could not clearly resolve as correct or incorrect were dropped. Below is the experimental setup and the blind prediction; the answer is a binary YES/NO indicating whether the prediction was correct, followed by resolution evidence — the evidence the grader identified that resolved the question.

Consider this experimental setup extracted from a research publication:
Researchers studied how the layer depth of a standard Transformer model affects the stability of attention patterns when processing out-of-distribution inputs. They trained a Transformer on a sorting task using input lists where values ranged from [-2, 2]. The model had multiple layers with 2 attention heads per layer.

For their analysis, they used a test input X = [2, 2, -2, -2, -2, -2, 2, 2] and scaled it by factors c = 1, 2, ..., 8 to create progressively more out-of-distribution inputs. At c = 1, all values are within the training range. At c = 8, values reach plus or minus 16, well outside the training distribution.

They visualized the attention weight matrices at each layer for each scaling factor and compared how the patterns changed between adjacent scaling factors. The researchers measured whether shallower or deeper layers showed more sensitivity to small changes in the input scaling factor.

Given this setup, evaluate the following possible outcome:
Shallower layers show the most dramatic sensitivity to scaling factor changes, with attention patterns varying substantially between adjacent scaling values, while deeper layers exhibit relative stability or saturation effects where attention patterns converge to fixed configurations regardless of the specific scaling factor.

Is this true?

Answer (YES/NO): NO